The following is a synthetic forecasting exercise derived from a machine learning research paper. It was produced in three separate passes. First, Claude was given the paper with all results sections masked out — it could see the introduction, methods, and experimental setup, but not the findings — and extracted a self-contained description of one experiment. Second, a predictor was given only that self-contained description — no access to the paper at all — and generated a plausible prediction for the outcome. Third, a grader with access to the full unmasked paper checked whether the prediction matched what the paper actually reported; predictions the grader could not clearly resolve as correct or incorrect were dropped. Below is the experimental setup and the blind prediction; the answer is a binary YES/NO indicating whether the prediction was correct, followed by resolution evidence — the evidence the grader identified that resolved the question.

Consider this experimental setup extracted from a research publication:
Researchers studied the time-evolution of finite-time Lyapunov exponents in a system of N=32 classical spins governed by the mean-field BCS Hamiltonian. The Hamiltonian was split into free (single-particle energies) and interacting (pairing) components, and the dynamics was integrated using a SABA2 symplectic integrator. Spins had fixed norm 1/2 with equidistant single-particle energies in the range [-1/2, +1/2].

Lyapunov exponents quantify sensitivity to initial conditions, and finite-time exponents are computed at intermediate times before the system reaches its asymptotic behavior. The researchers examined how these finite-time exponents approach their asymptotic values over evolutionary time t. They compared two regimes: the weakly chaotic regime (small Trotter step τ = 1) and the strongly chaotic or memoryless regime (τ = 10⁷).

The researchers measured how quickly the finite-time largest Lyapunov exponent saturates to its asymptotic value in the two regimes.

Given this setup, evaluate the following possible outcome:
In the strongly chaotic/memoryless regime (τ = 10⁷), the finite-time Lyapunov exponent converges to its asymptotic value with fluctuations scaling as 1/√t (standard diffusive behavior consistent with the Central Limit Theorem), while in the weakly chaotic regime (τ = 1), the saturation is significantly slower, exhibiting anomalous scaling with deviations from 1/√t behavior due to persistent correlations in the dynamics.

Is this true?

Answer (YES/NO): NO